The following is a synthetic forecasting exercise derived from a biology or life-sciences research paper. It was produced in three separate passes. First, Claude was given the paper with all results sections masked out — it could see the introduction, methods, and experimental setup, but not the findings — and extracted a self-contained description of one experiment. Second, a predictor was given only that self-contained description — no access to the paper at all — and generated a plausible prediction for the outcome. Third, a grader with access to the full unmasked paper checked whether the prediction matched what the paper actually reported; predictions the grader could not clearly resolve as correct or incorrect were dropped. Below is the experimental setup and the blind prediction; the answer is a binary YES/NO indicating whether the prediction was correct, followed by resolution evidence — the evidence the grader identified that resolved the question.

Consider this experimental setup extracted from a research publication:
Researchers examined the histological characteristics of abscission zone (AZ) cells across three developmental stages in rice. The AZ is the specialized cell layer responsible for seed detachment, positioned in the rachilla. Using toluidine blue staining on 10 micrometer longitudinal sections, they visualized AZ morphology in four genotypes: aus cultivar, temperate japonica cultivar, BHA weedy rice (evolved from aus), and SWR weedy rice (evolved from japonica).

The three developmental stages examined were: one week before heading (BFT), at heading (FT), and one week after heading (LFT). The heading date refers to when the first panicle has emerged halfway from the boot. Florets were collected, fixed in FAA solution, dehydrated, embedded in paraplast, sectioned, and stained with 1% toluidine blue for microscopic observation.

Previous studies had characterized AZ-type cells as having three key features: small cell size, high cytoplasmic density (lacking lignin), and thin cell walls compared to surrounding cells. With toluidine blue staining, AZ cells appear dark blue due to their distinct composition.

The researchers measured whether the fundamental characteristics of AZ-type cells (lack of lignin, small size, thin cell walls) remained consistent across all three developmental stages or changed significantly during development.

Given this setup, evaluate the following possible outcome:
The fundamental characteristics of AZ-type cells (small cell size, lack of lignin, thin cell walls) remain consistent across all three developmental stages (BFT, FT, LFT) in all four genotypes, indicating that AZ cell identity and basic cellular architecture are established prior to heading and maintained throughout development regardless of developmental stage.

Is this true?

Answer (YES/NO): YES